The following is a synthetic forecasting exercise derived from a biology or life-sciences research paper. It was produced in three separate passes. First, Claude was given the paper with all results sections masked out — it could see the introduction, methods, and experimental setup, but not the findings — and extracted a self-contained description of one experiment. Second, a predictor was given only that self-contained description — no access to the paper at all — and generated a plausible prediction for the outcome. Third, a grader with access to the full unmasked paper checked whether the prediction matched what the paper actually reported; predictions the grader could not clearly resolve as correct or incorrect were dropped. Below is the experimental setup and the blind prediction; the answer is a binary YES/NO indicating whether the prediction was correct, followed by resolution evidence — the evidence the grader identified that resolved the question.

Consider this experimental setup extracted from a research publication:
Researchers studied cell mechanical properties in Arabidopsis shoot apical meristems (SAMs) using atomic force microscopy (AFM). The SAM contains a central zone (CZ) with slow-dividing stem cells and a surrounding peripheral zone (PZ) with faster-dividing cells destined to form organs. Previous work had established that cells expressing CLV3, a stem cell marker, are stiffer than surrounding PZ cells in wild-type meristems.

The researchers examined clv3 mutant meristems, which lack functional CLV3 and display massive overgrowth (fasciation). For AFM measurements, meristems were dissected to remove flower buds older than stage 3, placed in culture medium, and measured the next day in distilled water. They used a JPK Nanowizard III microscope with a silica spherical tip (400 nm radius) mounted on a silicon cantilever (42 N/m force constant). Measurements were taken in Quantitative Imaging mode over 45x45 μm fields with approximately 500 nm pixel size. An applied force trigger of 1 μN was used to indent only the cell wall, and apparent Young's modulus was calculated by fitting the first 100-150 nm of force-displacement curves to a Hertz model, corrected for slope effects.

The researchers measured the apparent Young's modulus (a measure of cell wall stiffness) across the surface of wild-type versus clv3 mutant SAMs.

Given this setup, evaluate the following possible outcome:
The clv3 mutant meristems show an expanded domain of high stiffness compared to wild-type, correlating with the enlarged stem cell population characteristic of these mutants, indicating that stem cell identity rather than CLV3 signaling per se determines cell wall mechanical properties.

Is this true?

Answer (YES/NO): NO